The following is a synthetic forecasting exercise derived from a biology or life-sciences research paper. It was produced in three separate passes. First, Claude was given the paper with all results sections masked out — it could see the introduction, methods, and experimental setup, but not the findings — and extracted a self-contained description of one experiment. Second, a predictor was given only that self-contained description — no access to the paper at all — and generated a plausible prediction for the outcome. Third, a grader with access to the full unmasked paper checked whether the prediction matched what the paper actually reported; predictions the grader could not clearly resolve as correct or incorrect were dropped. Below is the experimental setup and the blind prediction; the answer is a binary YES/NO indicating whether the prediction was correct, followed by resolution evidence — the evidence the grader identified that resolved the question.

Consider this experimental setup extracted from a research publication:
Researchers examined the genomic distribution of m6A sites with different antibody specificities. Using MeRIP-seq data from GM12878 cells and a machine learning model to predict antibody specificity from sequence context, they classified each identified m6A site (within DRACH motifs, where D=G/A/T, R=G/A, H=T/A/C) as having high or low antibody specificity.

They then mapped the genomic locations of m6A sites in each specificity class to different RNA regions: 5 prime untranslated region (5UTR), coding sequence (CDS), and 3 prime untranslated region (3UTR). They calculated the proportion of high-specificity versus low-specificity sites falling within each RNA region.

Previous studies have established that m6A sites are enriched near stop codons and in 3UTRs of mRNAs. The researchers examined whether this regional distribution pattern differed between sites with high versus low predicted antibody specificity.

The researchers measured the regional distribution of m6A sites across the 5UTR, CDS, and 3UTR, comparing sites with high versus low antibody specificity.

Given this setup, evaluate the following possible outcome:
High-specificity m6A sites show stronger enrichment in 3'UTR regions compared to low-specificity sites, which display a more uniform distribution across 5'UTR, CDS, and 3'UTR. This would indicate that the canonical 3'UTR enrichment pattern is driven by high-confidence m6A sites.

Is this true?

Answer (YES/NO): NO